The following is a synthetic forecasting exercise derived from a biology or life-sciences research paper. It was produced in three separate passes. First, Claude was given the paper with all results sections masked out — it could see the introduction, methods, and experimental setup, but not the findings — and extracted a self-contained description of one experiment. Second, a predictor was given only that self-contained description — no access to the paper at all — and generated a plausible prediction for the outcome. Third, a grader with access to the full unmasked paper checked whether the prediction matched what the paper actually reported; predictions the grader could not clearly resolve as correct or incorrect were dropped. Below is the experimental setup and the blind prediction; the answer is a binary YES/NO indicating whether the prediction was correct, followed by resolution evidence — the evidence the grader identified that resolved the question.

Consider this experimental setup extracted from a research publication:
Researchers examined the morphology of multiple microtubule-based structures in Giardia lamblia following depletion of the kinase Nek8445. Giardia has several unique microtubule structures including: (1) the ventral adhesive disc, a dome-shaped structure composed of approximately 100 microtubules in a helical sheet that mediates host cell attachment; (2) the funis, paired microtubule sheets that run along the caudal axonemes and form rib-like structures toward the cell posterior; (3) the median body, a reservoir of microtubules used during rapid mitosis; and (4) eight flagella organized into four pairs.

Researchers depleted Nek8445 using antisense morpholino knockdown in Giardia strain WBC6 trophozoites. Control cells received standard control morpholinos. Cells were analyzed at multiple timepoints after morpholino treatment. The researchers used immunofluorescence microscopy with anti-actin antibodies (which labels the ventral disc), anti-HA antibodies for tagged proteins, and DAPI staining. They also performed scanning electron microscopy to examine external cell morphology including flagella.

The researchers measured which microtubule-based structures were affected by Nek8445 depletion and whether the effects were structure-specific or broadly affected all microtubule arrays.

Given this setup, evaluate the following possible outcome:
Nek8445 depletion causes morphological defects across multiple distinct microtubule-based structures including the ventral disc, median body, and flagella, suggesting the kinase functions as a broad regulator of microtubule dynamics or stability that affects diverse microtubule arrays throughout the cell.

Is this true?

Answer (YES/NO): YES